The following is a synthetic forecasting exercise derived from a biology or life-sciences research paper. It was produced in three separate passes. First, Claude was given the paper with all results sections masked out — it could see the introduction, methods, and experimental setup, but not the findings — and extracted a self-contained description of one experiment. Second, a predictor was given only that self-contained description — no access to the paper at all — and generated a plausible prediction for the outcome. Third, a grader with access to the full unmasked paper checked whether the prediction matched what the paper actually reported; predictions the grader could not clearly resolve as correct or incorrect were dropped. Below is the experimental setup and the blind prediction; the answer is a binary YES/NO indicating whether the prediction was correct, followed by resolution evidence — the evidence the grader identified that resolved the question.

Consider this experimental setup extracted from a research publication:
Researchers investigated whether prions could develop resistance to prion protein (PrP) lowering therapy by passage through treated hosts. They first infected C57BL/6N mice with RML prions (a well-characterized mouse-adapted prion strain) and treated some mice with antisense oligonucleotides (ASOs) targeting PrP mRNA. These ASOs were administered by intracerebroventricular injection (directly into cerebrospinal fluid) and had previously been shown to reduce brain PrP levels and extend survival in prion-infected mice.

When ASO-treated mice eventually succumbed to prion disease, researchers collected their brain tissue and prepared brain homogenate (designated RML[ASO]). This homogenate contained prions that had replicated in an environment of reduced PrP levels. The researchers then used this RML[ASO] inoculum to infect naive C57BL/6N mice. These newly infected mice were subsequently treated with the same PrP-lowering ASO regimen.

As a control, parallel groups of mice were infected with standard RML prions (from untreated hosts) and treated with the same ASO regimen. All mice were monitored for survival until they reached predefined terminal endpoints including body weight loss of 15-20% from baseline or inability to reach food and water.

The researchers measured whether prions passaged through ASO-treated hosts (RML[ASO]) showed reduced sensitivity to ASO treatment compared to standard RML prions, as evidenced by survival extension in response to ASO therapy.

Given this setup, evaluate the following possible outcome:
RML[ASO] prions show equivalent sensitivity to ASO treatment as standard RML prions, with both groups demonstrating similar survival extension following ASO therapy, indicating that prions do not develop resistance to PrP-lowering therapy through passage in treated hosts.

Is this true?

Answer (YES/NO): YES